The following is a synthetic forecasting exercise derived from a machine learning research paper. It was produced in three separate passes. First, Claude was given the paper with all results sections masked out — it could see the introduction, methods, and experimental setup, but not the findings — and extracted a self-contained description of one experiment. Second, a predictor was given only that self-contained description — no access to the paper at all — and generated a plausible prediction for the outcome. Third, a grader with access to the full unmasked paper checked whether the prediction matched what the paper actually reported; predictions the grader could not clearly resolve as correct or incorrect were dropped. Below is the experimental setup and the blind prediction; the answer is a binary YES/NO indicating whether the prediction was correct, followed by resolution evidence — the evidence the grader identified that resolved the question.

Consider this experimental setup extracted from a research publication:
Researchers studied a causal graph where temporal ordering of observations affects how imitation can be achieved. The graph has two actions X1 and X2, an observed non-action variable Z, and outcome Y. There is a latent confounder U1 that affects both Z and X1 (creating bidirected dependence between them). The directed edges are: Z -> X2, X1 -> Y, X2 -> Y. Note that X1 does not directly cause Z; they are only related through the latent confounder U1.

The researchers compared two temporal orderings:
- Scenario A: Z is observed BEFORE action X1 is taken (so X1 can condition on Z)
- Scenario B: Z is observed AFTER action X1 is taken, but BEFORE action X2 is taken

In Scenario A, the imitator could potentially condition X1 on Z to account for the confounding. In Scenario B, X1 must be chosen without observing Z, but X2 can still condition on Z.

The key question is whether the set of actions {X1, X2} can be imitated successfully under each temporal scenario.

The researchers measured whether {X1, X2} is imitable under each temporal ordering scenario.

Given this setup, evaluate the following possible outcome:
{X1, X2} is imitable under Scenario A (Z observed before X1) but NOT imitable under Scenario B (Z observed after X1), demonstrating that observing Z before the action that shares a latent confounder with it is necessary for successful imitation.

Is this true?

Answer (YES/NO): NO